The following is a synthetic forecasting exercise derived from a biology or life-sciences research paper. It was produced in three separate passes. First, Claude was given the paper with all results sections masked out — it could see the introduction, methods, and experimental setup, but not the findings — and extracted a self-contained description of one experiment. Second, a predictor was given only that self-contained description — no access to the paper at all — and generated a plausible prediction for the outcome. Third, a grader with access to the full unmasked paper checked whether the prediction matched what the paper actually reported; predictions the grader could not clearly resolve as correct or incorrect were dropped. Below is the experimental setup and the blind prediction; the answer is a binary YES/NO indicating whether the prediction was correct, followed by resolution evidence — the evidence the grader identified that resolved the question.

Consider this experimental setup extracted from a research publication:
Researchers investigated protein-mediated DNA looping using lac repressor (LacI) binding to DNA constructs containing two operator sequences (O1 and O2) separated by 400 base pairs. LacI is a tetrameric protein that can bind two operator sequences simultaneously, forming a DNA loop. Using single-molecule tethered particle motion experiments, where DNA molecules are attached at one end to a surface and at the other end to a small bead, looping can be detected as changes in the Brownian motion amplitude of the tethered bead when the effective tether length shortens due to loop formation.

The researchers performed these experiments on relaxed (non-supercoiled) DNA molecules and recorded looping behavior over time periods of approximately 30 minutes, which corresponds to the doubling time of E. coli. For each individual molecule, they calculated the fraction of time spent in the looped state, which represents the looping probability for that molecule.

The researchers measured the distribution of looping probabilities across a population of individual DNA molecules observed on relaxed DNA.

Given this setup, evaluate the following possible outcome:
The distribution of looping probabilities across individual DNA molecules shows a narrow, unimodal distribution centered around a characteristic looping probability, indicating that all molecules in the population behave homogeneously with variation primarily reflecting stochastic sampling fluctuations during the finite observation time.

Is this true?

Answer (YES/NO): NO